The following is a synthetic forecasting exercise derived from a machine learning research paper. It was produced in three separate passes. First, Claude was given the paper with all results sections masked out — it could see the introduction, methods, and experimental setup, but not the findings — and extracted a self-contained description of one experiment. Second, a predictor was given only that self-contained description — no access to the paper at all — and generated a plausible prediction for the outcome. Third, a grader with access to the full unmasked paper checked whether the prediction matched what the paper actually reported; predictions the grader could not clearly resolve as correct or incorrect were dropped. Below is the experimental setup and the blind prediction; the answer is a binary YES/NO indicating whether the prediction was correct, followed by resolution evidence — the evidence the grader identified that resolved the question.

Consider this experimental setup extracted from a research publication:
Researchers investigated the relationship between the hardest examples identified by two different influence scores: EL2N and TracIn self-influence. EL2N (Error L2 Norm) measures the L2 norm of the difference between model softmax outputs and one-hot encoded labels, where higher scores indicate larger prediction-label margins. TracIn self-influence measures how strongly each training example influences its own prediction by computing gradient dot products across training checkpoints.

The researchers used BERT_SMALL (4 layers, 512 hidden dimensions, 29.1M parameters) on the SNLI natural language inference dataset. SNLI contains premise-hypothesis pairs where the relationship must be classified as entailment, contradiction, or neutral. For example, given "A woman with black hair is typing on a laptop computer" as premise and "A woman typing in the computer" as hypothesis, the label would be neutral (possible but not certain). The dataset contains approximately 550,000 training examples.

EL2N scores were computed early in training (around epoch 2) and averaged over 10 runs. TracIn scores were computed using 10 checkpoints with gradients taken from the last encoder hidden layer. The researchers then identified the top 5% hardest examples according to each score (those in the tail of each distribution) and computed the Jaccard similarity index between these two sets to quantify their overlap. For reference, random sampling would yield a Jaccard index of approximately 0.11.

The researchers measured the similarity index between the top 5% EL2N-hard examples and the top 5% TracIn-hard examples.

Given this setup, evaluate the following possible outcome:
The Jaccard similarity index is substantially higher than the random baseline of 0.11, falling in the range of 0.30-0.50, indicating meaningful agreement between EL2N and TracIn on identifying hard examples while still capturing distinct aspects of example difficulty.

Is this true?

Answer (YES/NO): YES